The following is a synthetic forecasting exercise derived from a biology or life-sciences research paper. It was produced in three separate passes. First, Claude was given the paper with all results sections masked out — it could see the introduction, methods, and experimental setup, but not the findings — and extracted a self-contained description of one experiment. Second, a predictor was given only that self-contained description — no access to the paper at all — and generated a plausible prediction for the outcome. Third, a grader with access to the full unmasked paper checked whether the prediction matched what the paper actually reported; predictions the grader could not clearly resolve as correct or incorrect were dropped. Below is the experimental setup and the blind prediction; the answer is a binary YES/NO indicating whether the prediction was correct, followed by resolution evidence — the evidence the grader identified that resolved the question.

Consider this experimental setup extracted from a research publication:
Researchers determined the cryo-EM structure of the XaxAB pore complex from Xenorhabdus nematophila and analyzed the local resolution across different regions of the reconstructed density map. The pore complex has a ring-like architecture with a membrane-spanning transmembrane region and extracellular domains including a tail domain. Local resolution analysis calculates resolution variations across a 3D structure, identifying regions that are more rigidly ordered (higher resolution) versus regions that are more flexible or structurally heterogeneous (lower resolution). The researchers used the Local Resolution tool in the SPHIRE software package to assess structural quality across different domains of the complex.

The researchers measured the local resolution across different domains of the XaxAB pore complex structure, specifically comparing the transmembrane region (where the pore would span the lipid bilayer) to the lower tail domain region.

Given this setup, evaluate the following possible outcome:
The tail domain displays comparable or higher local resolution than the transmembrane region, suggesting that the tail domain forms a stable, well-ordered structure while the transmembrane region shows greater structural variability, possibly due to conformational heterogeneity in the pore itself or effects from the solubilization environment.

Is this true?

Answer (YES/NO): YES